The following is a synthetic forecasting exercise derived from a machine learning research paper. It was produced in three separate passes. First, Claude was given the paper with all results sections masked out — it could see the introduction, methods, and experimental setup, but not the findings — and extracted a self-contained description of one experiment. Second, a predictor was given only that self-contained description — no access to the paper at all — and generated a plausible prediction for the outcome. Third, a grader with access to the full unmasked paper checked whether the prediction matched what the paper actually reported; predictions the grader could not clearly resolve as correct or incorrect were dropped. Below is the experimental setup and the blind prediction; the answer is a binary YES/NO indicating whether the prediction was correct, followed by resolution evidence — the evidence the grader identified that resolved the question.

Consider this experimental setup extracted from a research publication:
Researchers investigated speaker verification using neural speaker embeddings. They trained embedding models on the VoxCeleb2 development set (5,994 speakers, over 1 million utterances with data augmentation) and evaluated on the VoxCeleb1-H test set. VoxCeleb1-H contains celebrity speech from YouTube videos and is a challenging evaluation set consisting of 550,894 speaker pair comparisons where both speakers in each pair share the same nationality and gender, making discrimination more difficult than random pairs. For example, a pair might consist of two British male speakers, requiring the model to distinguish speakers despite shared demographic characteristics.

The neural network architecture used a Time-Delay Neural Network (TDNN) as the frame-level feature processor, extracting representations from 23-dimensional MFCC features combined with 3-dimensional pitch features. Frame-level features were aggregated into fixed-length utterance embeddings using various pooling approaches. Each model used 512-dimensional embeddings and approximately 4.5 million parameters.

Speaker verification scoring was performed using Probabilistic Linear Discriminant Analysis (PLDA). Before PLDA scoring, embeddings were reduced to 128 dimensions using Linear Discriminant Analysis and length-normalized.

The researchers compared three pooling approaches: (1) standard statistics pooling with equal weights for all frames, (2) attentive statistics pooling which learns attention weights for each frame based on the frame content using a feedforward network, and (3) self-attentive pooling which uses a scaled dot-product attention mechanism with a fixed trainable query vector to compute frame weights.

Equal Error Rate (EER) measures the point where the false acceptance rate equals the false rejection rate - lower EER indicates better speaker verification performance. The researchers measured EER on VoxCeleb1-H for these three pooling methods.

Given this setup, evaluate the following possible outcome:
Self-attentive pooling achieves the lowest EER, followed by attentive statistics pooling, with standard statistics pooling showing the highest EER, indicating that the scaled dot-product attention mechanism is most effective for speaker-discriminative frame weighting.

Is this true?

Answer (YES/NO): YES